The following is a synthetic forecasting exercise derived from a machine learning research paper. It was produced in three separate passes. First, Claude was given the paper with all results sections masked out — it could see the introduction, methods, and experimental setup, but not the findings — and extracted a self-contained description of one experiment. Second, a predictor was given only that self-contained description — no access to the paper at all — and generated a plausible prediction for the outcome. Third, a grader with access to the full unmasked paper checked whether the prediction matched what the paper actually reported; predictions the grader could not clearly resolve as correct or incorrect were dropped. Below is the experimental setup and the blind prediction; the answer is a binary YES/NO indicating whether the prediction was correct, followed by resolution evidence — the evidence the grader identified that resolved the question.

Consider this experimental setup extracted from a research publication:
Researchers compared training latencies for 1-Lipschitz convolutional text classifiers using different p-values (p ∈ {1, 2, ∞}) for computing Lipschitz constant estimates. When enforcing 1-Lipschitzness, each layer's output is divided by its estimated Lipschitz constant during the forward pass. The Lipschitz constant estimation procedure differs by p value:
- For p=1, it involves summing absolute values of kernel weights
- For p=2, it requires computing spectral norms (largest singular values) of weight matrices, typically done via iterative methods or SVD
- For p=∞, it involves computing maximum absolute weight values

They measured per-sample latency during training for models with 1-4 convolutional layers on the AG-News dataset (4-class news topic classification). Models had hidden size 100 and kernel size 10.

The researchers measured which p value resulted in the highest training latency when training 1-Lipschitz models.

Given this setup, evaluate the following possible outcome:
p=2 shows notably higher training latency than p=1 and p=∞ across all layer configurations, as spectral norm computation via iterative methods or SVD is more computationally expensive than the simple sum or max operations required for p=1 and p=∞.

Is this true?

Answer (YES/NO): YES